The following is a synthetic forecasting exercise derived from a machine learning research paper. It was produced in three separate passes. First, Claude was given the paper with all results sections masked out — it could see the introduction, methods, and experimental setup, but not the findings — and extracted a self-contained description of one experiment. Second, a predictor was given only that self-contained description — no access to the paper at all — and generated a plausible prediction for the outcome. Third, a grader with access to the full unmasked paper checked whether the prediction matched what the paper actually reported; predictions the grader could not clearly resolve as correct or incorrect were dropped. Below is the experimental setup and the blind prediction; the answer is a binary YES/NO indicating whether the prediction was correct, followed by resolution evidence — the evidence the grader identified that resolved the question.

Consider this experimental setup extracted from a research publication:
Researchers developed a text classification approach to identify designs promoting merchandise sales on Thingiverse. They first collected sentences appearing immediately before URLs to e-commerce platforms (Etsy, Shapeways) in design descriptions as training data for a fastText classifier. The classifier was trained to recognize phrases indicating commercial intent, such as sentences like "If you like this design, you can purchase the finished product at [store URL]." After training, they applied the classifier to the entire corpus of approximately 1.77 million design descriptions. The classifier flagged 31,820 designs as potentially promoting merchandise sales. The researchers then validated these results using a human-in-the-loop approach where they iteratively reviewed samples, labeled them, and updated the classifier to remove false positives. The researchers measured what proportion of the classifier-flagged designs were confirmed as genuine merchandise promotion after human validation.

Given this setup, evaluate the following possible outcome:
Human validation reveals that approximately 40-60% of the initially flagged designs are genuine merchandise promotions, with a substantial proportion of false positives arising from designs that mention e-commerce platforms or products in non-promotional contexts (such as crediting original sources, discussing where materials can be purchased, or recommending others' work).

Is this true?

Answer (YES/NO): NO